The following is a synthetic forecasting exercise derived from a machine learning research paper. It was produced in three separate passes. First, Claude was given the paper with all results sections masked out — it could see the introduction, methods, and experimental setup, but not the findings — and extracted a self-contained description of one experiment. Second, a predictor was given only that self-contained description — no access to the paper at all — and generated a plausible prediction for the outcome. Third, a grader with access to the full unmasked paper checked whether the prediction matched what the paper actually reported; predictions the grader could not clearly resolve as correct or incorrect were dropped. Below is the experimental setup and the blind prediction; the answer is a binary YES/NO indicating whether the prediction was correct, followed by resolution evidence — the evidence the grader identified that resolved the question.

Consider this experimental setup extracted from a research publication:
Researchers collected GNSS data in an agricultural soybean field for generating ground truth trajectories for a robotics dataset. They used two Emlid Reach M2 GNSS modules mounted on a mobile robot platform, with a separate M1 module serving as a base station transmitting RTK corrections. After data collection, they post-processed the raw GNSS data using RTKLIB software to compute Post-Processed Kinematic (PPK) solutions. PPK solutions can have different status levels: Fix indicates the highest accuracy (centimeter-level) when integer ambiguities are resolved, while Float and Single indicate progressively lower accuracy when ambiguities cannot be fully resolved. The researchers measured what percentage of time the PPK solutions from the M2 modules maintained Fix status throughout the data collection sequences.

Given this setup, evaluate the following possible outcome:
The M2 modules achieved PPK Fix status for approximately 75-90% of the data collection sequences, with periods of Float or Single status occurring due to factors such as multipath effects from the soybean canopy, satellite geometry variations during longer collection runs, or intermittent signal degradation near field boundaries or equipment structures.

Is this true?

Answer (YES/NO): NO